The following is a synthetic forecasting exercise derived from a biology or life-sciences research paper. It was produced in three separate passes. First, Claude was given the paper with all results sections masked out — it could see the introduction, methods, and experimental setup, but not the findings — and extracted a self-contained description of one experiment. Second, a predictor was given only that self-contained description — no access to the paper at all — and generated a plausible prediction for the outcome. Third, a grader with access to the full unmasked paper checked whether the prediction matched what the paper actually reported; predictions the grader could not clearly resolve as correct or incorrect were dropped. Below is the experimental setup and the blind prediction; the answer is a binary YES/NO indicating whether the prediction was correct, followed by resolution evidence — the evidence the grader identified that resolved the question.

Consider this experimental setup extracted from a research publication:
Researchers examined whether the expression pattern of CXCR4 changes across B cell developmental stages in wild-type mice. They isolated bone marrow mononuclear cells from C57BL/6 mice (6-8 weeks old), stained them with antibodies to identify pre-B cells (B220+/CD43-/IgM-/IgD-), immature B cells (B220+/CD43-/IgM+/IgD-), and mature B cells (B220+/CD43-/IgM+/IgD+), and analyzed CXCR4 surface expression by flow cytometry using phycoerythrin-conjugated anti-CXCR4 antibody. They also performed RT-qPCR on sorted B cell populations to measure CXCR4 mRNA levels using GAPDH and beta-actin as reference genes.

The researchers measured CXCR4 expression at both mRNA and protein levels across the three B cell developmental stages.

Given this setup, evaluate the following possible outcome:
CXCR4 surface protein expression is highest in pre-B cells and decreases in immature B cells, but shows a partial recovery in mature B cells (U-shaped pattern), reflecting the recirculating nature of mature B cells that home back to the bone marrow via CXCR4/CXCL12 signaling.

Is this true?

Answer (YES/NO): NO